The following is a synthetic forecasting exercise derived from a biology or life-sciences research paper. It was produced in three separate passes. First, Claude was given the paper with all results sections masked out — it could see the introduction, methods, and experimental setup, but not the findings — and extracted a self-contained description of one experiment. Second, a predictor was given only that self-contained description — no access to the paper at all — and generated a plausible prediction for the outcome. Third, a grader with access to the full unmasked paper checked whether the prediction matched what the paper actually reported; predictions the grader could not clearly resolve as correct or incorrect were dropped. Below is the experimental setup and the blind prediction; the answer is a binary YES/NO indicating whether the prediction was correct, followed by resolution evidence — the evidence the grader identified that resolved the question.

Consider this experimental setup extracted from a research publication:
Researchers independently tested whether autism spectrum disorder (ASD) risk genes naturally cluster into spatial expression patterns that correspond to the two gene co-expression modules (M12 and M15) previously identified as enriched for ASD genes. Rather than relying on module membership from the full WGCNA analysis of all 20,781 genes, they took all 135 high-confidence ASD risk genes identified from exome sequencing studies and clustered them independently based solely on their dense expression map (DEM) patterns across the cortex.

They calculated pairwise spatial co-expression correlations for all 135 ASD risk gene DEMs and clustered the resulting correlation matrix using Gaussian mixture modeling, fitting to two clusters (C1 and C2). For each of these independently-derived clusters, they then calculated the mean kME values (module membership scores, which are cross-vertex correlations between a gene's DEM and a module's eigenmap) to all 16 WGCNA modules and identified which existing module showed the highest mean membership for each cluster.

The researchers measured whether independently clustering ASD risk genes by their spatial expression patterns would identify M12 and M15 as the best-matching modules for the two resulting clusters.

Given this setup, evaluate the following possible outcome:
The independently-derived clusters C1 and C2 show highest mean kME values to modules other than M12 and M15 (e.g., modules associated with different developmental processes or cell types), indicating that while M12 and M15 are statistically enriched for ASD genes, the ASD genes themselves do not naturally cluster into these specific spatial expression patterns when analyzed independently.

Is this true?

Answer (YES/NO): NO